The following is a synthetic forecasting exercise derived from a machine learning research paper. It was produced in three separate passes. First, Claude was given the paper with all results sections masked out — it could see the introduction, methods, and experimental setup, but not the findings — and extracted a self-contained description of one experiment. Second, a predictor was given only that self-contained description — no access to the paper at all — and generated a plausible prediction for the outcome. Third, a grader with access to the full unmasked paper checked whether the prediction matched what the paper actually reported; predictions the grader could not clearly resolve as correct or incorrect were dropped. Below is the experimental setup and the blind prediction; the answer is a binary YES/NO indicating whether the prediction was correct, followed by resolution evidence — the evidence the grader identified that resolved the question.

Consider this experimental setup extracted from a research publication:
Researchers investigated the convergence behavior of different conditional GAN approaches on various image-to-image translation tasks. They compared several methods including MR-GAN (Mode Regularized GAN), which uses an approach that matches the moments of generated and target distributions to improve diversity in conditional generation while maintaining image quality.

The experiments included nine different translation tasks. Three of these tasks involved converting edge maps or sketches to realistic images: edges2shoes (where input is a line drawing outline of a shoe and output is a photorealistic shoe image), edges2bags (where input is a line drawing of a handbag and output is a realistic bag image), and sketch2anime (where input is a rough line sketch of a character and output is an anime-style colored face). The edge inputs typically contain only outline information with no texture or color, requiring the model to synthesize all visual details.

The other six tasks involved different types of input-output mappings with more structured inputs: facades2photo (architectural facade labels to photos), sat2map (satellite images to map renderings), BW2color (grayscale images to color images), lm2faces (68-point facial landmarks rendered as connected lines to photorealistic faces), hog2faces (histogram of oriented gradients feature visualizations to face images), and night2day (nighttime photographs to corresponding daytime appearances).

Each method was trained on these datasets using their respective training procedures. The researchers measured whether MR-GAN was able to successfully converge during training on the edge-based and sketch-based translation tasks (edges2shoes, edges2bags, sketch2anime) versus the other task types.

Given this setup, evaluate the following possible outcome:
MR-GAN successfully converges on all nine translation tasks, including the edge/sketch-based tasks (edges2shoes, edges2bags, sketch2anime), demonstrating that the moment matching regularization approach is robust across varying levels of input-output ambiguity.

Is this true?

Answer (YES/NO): NO